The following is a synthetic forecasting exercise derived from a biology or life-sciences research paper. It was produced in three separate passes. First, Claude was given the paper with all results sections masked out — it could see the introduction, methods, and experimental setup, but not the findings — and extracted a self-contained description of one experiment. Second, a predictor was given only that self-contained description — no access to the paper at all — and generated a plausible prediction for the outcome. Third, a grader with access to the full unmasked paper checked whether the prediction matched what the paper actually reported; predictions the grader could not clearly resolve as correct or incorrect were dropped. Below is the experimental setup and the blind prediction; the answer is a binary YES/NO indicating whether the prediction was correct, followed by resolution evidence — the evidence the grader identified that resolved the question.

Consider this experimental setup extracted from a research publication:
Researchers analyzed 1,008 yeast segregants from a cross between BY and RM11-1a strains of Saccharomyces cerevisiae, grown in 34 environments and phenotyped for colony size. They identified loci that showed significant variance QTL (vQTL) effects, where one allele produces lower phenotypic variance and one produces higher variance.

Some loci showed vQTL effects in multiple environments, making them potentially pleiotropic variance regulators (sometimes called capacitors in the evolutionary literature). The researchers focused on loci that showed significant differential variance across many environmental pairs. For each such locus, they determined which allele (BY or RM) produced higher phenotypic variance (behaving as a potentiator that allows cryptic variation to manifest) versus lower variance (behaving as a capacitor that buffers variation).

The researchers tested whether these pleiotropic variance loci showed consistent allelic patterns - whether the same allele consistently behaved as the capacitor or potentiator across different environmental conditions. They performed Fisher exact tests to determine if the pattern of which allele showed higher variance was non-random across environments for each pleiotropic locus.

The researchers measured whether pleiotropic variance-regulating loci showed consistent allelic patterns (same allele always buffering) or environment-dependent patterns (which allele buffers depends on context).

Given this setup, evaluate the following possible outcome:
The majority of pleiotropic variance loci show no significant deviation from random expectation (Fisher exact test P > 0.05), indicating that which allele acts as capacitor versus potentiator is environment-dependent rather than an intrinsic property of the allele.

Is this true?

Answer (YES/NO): NO